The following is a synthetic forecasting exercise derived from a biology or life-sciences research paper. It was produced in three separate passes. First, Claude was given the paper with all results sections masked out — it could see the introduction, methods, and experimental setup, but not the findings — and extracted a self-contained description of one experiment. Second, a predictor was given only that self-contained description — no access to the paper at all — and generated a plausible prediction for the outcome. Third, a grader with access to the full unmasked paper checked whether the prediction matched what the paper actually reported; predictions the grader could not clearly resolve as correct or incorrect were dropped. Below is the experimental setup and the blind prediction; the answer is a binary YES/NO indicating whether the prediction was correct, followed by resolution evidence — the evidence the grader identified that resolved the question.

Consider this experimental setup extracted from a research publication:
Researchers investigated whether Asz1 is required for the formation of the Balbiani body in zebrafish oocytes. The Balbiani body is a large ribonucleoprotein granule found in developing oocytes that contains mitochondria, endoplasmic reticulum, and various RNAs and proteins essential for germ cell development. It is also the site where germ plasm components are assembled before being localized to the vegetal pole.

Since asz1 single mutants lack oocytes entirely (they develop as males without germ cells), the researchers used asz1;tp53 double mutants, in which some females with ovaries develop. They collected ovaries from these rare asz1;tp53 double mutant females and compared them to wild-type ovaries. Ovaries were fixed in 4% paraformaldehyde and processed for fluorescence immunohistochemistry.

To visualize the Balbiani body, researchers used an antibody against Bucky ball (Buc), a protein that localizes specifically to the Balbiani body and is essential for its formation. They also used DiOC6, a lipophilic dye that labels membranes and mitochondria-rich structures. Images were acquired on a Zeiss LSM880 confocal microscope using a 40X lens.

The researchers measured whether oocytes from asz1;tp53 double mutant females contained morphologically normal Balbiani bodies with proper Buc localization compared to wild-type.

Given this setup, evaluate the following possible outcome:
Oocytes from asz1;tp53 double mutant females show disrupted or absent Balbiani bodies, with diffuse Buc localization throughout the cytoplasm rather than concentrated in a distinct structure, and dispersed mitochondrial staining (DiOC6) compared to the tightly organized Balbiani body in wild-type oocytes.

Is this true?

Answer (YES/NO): NO